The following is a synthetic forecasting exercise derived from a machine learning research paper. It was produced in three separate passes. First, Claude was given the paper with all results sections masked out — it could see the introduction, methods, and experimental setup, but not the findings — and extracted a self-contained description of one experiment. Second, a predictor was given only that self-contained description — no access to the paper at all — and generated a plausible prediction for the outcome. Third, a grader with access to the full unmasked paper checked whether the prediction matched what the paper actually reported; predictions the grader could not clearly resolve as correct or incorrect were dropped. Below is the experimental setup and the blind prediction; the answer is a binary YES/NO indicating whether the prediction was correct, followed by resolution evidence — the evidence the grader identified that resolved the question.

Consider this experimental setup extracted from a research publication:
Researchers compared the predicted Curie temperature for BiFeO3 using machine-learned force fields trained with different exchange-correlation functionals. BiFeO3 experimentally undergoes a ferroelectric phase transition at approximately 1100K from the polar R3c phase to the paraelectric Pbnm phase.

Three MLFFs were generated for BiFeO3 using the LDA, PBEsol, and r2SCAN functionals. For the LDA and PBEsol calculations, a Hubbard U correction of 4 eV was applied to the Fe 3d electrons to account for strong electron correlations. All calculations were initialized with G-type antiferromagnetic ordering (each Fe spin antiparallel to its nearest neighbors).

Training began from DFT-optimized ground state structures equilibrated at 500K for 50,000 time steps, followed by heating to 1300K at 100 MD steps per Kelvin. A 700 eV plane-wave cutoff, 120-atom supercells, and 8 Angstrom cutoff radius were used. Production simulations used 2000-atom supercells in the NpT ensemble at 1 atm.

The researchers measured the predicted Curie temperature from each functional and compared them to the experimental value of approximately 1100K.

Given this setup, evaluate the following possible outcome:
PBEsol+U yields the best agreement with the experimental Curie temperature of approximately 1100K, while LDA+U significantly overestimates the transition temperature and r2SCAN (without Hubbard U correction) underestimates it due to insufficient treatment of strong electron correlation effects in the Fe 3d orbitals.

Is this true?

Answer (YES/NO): NO